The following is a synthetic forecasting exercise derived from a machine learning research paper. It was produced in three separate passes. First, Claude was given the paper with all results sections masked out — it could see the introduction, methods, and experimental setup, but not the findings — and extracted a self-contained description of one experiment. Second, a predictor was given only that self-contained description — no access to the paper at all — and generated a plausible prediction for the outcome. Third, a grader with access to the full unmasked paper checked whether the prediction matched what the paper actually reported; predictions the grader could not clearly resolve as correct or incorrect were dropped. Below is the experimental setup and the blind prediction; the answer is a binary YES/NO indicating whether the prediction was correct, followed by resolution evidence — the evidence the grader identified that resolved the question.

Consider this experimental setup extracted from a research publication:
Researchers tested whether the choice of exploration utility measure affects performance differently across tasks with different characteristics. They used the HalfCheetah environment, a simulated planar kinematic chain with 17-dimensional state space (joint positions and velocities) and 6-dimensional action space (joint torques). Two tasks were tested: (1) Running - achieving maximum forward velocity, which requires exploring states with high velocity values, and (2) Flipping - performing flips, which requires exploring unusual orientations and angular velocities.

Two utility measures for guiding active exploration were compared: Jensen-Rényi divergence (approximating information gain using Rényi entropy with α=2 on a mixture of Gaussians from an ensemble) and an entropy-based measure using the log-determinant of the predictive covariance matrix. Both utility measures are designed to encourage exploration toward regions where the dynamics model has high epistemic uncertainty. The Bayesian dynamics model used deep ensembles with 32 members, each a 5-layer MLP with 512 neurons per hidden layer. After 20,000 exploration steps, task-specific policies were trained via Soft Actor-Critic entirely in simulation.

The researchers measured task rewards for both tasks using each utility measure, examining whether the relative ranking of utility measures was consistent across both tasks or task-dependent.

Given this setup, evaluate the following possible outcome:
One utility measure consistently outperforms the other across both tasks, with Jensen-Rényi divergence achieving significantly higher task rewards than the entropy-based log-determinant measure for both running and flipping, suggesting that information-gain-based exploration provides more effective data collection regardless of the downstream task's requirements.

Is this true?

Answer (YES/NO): NO